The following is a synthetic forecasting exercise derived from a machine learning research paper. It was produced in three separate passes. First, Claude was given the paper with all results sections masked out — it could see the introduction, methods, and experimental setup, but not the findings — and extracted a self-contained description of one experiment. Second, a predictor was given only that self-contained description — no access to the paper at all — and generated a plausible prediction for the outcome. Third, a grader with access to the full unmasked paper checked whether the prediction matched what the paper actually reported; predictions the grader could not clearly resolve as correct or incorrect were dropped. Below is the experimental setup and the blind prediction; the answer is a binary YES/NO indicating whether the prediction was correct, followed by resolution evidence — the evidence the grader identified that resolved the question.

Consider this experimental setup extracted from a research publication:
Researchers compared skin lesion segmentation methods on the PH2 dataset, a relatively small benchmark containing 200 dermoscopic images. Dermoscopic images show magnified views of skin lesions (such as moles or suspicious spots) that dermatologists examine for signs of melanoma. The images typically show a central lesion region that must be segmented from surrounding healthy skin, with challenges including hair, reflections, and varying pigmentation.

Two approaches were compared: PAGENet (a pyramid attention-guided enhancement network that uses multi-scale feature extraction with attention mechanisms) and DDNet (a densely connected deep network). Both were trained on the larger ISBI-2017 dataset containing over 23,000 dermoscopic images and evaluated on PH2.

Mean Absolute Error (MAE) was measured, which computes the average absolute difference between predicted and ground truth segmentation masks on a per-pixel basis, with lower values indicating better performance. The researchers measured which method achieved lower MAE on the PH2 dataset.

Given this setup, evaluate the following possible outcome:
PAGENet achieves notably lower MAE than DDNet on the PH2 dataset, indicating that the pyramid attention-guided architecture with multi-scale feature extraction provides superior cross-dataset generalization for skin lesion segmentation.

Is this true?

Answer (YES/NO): NO